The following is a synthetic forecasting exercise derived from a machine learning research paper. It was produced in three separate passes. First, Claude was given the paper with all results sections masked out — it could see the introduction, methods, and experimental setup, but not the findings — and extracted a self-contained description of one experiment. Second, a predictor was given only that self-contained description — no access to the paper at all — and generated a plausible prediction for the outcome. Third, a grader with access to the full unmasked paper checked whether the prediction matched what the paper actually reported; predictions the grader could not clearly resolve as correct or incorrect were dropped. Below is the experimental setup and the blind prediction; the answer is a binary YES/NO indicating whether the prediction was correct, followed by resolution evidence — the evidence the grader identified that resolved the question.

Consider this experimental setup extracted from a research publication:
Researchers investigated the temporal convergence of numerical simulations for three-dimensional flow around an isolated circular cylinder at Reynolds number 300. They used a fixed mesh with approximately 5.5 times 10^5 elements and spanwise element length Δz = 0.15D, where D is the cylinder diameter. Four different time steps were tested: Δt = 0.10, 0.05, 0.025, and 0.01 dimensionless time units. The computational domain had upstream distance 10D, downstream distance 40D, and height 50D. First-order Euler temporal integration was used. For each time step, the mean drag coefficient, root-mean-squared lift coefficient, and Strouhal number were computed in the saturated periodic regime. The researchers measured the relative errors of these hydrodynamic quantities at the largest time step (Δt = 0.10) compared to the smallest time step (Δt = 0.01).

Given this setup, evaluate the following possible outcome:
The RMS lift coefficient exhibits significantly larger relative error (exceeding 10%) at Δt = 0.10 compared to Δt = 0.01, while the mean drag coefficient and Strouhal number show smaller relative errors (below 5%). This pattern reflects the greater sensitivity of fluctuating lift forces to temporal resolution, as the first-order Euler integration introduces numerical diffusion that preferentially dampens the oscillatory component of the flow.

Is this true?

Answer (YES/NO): NO